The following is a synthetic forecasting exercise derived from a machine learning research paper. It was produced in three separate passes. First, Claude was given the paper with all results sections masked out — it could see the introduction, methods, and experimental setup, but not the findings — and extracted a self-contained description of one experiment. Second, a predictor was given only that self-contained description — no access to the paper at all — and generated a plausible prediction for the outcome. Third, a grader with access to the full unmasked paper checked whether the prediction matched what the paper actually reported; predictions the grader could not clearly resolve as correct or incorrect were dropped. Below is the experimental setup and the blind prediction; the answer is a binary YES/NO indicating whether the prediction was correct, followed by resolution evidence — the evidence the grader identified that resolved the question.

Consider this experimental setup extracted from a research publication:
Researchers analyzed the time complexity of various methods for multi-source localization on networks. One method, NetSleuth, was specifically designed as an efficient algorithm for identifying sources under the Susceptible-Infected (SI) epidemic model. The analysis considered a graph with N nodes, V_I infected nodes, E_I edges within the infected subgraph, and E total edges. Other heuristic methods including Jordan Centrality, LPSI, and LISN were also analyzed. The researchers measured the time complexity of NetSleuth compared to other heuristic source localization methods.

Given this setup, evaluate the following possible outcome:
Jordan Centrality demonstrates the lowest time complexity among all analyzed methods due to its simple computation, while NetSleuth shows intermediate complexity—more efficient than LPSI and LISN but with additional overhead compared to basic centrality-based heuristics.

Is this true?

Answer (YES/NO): NO